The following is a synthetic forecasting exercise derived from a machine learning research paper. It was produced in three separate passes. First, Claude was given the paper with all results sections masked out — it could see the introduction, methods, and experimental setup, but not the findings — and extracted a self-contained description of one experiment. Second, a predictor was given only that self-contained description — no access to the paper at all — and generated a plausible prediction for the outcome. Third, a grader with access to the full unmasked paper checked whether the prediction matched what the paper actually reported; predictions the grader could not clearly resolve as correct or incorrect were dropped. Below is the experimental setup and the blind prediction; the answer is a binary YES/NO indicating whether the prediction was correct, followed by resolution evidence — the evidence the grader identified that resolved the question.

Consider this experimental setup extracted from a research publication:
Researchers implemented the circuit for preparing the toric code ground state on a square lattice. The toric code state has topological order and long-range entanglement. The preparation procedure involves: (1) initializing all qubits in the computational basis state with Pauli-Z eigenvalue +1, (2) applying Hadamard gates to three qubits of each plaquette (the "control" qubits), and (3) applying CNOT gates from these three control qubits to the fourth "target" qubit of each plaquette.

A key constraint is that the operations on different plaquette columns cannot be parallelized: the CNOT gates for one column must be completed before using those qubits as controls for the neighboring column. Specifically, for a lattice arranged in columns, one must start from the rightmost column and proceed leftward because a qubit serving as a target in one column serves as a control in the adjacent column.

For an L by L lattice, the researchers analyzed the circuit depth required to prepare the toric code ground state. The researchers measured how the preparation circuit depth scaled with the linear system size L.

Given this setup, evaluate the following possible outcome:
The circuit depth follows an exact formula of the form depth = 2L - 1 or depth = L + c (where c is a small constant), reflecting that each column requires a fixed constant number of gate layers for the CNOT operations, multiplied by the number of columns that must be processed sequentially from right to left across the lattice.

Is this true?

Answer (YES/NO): NO